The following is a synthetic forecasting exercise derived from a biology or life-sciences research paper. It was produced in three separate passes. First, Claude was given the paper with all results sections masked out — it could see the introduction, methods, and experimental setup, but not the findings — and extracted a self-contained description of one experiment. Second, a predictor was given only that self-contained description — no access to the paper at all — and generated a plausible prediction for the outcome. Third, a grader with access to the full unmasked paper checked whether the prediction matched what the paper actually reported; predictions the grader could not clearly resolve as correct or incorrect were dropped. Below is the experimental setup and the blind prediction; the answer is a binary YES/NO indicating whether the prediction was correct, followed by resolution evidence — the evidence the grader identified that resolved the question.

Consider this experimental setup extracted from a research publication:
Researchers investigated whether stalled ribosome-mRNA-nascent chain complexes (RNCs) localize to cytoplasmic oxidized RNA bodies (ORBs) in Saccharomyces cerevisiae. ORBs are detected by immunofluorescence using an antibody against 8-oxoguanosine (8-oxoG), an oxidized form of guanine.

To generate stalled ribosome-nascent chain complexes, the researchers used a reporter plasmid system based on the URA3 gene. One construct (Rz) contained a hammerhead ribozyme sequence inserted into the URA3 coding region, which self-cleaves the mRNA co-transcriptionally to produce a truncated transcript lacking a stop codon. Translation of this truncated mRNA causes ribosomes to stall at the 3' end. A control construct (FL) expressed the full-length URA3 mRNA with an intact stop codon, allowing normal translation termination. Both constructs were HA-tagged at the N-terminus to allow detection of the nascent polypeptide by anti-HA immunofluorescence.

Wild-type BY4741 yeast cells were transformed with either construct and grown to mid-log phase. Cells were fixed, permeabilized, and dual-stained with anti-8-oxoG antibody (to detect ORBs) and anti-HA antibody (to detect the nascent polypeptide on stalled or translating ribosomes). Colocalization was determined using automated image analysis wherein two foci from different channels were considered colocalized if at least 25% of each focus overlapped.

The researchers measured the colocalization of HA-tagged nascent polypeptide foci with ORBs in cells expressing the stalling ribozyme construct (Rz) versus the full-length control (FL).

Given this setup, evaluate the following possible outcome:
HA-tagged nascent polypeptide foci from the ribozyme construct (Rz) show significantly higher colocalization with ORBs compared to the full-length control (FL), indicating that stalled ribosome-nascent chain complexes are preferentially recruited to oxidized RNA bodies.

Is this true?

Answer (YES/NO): NO